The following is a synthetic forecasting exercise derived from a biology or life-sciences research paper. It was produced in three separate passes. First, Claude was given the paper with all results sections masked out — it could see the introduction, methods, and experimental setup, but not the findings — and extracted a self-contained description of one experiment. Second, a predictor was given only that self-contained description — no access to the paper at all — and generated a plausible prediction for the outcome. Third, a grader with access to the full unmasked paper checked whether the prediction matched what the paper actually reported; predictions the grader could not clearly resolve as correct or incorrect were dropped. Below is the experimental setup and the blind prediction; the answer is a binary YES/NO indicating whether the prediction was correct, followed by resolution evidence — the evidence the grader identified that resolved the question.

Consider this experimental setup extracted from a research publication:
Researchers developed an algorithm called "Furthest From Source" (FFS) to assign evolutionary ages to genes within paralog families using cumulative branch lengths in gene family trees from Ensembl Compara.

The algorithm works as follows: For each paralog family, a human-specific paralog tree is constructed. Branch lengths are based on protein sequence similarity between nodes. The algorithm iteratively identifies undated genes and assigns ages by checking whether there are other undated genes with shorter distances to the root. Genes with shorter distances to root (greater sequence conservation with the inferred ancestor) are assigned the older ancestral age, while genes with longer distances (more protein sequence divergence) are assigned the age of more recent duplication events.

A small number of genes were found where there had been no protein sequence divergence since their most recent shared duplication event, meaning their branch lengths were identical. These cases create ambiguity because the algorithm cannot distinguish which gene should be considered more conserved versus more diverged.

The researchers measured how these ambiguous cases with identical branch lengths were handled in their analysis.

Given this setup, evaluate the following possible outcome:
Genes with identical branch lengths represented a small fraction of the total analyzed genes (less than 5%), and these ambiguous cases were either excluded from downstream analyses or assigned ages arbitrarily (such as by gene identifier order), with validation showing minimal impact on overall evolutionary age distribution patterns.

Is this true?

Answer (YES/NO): NO